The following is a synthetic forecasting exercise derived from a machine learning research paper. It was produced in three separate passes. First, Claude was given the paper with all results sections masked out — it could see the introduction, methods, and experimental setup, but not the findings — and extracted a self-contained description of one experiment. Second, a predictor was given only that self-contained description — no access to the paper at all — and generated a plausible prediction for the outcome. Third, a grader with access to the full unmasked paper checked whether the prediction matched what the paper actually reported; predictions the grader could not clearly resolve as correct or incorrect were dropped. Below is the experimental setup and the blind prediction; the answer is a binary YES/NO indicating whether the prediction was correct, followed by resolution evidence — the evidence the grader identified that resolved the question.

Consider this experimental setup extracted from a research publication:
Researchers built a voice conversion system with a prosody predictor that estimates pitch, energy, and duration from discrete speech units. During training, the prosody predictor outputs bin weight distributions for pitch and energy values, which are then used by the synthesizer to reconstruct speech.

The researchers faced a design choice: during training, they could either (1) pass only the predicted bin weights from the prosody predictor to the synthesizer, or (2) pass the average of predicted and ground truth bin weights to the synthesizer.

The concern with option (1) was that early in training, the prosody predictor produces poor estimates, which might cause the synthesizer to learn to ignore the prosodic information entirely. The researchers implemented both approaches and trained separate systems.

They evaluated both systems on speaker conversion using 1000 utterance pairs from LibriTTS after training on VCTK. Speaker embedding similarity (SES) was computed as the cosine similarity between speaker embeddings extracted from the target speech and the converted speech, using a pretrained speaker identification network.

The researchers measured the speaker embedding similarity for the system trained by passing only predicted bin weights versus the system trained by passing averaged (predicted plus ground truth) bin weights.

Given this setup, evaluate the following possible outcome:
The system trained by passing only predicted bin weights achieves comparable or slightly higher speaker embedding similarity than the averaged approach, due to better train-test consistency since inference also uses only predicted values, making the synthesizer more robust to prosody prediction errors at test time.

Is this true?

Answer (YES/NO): NO